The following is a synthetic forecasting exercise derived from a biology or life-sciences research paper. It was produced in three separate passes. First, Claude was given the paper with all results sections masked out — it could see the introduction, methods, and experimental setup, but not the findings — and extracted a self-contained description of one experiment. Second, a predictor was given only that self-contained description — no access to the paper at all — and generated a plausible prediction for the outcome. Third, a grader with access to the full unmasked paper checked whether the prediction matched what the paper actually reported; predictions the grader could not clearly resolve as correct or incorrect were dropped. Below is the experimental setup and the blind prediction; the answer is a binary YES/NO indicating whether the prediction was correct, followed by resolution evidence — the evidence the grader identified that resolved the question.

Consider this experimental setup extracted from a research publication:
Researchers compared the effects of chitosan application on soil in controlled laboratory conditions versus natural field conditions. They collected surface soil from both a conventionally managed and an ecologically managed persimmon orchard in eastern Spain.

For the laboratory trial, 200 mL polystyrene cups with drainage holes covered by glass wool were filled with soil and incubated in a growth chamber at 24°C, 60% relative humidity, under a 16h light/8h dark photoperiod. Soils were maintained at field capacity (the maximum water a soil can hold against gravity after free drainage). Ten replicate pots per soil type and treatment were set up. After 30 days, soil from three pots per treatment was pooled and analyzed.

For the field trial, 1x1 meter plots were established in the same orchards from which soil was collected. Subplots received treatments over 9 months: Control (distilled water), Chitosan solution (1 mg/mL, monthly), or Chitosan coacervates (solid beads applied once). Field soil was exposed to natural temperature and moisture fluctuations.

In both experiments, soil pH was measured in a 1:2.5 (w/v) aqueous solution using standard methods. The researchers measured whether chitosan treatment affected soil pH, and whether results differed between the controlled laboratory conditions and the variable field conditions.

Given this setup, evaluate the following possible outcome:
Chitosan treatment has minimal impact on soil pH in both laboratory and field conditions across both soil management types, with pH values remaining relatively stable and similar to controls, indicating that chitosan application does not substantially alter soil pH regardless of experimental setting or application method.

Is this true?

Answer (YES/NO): NO